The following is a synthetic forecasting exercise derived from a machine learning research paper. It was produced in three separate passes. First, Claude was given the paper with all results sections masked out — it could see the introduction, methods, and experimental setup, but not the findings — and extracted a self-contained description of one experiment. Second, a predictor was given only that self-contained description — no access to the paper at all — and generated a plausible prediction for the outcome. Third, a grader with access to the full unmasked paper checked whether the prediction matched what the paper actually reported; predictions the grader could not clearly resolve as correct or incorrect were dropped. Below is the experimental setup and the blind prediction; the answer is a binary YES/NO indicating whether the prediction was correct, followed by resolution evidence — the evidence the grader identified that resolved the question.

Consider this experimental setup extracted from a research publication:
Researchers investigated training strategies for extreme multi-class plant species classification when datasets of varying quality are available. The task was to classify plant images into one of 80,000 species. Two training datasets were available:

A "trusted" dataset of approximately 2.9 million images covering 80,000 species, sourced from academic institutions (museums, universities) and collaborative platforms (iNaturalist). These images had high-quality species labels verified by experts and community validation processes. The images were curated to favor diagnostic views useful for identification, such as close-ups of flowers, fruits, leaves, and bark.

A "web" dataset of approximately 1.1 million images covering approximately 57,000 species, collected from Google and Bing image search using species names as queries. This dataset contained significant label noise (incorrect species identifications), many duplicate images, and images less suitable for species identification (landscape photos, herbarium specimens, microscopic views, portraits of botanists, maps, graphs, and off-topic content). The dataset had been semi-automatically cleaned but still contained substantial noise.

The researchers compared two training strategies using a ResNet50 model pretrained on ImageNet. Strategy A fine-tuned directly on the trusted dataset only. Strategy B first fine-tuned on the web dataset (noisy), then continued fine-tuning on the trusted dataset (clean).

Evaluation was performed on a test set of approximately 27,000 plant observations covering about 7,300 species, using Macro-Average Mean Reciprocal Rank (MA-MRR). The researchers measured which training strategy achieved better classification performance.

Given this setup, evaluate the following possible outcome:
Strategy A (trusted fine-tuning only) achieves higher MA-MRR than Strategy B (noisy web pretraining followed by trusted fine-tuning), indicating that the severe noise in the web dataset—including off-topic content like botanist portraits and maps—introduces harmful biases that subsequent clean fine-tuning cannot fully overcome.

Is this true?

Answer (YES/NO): NO